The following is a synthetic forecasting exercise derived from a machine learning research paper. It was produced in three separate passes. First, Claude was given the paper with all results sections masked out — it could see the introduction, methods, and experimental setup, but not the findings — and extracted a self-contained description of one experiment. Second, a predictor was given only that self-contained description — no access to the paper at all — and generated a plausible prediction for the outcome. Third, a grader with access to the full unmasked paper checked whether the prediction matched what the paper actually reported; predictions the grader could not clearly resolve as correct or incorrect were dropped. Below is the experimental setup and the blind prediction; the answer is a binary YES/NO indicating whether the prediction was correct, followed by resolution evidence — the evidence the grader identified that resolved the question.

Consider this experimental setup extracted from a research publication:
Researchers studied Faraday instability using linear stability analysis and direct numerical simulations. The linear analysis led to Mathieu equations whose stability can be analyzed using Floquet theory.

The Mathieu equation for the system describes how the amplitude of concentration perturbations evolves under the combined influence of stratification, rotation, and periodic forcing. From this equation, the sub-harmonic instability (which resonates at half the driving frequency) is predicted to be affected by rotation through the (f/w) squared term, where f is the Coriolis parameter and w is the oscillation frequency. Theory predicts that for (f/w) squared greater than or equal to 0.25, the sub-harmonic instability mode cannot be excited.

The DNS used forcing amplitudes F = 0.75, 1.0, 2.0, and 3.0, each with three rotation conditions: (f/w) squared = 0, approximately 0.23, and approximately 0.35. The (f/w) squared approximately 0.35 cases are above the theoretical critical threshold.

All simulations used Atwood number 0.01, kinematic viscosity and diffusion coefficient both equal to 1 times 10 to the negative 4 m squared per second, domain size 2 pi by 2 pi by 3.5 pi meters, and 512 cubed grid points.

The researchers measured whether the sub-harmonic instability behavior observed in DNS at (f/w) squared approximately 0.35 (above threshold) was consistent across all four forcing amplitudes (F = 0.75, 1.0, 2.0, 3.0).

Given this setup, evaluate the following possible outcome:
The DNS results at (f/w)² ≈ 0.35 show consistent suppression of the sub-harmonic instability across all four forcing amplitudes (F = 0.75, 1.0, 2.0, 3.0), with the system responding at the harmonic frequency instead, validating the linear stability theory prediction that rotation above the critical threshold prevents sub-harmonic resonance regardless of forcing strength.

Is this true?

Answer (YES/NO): NO